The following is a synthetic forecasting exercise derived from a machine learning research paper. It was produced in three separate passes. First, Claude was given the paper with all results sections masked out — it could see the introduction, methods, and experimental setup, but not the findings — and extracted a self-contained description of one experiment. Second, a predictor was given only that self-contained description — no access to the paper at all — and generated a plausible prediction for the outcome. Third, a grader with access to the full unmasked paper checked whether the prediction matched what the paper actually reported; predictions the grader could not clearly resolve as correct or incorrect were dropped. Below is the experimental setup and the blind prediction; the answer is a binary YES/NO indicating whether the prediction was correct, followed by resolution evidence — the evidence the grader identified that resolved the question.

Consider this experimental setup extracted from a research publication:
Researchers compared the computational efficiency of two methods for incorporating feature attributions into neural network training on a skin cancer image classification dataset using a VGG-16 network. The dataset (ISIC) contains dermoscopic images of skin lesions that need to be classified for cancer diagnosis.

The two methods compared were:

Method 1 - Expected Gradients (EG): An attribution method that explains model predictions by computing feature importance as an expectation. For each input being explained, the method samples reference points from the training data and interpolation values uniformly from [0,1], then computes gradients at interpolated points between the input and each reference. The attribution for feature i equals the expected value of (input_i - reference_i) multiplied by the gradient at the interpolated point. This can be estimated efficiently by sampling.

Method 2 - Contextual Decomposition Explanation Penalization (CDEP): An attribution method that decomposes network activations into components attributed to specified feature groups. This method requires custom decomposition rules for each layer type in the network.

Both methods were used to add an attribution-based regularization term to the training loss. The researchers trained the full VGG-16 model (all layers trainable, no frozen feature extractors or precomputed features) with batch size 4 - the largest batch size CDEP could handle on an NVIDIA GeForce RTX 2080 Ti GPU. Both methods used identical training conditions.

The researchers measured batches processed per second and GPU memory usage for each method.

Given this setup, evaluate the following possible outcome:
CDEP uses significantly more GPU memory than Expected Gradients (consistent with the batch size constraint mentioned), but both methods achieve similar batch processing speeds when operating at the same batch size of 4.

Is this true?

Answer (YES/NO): NO